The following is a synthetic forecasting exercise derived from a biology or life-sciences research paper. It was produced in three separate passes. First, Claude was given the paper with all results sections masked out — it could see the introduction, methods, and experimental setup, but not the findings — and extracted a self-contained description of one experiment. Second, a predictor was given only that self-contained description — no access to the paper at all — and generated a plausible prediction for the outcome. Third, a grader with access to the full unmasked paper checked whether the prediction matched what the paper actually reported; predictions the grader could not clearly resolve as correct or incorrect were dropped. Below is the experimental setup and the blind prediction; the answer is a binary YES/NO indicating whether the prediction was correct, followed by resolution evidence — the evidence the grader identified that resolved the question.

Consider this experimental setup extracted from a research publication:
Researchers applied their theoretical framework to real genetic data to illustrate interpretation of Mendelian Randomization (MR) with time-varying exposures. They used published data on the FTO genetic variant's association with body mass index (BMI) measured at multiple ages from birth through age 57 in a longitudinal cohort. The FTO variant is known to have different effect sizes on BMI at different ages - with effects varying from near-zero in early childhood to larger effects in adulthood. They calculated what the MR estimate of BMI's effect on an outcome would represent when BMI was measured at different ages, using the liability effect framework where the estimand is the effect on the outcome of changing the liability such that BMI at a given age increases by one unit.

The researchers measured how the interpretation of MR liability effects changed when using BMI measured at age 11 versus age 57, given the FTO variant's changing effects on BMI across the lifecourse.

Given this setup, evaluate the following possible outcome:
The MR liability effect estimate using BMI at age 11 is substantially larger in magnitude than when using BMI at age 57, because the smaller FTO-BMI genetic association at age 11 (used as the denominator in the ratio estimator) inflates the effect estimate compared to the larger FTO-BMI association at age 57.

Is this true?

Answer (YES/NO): NO